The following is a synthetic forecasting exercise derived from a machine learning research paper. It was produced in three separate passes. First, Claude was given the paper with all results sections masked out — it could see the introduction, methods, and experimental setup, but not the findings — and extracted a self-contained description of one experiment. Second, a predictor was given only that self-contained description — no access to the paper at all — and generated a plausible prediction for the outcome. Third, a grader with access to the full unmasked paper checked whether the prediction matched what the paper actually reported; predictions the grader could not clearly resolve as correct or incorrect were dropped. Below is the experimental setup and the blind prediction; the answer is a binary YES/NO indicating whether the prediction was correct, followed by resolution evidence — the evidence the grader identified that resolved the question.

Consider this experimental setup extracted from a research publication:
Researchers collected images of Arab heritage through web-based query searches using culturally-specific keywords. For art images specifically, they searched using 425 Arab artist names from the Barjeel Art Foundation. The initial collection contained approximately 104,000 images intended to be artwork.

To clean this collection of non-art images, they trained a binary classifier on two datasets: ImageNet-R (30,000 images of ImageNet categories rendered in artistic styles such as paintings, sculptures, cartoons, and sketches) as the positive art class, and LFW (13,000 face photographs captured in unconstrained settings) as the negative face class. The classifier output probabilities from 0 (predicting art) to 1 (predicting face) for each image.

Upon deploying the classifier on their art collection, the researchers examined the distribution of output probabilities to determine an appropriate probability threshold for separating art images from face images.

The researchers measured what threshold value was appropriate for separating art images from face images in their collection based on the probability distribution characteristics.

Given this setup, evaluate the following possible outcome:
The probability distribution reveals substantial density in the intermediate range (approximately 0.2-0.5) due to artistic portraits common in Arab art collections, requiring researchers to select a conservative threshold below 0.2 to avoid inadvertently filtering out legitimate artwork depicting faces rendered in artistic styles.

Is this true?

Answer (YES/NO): NO